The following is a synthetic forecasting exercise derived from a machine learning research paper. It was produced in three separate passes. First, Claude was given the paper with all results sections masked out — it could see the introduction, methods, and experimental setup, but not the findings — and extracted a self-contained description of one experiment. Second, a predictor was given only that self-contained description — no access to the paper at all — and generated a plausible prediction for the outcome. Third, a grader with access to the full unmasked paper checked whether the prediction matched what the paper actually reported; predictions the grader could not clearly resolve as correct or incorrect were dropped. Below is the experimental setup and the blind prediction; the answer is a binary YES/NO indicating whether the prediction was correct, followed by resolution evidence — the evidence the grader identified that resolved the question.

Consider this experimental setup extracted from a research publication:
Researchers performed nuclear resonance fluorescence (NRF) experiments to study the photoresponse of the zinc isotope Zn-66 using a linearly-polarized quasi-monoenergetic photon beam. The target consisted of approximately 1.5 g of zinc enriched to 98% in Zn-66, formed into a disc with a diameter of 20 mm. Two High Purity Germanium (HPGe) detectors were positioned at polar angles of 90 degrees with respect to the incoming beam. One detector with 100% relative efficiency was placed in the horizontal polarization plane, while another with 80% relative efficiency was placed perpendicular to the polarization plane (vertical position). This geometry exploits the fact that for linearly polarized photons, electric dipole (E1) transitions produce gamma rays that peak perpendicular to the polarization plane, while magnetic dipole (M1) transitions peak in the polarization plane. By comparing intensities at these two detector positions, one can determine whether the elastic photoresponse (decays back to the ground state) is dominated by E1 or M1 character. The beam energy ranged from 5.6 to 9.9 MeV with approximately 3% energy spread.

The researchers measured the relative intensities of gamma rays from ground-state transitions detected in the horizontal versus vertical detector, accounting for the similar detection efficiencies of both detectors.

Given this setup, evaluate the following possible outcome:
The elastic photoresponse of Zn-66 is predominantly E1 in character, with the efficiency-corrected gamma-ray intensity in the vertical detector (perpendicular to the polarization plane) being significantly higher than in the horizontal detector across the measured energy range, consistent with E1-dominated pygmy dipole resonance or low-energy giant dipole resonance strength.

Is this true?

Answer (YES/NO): YES